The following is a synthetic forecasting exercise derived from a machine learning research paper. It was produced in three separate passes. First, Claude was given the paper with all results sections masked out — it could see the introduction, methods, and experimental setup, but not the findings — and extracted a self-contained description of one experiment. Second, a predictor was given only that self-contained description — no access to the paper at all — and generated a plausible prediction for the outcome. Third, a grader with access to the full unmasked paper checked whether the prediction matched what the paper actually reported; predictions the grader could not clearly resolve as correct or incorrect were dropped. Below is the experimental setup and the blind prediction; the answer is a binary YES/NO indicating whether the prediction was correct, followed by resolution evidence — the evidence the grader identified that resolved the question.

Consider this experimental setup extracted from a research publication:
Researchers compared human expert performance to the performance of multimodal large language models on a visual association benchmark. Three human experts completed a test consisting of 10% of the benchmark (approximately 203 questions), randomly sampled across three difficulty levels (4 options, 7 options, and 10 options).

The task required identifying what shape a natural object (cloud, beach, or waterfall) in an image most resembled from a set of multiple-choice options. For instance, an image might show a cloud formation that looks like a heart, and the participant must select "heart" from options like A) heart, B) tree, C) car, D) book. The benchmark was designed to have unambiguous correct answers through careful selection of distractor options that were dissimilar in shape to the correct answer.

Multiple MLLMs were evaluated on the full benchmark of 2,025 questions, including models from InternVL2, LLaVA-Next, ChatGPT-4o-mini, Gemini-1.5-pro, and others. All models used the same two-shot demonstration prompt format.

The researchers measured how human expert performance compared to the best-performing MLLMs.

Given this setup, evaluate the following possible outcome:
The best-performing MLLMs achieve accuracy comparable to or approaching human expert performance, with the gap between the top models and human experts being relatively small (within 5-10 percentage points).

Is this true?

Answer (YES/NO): NO